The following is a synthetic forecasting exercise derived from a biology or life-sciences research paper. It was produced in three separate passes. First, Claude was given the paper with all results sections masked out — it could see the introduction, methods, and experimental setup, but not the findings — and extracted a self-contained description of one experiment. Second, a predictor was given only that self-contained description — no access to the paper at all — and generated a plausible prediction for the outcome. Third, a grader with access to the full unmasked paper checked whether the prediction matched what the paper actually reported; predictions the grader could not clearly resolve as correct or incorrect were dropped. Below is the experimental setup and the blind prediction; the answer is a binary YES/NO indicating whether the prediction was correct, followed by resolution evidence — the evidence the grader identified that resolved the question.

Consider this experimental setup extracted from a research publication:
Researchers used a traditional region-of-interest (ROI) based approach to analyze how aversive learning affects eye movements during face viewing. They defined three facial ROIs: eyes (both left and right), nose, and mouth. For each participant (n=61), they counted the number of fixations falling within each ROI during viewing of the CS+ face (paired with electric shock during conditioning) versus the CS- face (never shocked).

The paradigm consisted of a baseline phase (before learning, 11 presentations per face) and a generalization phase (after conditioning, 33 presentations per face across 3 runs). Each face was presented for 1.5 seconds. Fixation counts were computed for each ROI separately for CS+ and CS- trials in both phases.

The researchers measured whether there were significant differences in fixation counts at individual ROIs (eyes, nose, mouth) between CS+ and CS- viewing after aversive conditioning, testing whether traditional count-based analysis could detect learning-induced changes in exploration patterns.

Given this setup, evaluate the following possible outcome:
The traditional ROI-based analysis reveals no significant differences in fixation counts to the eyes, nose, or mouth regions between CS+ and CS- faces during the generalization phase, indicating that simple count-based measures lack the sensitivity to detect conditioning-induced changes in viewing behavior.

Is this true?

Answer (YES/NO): NO